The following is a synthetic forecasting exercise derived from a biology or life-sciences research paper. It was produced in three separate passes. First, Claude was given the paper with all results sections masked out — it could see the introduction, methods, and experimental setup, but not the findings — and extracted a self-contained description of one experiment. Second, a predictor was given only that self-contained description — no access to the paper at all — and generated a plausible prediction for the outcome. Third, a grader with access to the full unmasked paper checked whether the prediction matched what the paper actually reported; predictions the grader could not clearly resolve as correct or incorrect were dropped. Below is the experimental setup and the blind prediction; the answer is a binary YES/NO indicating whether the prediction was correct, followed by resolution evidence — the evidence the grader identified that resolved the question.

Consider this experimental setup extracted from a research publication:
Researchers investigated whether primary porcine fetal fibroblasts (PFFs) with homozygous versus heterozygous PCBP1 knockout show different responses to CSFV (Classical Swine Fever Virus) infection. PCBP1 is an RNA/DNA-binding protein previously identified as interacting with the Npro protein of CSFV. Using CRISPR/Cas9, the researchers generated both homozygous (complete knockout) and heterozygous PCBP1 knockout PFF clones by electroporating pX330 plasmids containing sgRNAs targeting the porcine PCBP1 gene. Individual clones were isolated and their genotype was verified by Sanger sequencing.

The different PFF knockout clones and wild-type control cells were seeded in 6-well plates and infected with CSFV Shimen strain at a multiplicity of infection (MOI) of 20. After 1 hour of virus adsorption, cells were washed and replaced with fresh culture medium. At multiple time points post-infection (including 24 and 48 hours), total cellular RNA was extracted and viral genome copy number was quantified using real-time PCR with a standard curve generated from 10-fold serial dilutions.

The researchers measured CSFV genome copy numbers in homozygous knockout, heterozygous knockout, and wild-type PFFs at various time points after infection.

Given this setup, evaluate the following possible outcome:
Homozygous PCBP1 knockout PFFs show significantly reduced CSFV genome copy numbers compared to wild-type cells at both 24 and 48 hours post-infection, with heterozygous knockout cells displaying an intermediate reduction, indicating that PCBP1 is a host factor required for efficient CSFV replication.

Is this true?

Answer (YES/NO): NO